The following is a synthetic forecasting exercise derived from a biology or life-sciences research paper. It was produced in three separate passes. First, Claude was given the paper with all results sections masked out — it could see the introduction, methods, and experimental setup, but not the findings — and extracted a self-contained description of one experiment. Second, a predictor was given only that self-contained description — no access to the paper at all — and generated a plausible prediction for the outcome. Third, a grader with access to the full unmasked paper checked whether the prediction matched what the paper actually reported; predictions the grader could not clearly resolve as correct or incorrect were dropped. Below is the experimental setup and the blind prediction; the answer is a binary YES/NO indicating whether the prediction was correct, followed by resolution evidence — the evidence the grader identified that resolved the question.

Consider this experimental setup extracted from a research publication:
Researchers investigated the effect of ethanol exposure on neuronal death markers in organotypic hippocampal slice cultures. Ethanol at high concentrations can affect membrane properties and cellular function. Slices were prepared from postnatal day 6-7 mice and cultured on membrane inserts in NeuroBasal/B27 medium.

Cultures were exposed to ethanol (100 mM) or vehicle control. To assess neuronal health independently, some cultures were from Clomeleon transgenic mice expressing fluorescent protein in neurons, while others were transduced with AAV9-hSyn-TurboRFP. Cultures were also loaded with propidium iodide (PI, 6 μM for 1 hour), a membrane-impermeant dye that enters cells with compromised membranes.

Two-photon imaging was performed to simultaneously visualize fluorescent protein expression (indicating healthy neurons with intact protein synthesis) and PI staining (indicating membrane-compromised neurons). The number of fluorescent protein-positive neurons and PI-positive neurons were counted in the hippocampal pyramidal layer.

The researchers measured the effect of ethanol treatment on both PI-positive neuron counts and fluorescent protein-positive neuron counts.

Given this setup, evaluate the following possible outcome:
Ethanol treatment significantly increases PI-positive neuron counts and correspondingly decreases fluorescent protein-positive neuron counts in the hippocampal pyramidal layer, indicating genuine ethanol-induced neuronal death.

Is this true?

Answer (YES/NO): NO